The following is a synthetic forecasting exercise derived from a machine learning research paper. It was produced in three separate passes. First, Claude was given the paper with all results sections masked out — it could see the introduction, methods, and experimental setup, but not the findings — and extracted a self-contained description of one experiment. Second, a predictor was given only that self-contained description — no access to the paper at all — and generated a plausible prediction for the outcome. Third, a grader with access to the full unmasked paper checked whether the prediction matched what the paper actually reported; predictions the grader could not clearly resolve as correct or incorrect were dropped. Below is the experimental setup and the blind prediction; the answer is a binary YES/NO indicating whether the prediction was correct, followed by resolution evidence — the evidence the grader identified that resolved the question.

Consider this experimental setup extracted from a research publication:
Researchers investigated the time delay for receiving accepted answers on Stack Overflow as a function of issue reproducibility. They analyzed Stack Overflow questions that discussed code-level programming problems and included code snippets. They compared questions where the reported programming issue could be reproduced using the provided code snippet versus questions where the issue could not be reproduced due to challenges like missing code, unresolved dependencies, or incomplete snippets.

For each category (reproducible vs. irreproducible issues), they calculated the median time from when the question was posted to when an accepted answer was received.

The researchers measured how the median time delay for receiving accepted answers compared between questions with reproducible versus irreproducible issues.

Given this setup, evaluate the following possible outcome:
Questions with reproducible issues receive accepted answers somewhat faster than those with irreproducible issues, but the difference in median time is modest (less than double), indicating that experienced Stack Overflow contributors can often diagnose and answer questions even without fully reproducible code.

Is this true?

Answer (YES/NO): NO